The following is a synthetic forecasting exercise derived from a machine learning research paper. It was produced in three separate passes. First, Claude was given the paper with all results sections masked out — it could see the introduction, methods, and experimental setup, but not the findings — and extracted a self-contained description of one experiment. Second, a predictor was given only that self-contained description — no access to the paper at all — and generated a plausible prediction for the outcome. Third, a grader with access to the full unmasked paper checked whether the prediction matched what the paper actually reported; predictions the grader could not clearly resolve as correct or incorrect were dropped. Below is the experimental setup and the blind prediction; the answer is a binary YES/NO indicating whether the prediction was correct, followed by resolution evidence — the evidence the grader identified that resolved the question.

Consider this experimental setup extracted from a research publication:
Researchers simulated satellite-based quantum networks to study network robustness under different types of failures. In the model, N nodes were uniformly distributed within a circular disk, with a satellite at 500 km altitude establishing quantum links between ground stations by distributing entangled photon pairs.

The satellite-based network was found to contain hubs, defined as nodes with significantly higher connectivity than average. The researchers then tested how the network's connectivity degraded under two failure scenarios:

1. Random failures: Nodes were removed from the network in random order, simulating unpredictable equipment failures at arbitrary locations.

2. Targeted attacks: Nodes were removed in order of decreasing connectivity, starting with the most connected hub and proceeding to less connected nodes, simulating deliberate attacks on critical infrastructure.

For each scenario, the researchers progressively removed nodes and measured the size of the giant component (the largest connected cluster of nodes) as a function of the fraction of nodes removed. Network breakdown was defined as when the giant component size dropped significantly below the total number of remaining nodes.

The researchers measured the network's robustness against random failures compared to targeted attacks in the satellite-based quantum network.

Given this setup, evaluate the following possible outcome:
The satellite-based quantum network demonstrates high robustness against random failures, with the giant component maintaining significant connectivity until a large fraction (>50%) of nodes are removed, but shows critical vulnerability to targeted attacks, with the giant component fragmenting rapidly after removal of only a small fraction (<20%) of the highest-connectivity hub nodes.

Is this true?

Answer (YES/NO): YES